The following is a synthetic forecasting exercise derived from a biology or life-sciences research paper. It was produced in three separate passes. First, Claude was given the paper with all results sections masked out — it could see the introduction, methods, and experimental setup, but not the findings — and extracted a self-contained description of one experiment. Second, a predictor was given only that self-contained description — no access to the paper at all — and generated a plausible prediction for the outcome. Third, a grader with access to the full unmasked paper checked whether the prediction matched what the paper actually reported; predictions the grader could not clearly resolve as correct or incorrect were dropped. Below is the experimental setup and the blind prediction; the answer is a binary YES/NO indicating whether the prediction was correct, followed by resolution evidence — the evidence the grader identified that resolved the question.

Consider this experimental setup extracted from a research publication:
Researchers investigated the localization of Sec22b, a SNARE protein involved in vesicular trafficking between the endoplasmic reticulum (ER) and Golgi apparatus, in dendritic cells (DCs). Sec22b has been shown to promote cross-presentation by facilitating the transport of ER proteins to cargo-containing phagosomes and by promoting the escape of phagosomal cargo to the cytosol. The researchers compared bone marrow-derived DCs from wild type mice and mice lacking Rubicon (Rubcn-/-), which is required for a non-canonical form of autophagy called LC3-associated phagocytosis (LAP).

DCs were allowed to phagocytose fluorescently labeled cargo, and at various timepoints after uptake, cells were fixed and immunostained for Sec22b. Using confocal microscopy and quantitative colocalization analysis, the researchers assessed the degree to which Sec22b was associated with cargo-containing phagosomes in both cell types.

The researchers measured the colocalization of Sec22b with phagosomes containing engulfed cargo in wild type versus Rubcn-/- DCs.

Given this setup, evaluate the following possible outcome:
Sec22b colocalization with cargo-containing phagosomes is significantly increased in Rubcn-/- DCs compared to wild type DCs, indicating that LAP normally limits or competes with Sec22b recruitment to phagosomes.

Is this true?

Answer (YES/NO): YES